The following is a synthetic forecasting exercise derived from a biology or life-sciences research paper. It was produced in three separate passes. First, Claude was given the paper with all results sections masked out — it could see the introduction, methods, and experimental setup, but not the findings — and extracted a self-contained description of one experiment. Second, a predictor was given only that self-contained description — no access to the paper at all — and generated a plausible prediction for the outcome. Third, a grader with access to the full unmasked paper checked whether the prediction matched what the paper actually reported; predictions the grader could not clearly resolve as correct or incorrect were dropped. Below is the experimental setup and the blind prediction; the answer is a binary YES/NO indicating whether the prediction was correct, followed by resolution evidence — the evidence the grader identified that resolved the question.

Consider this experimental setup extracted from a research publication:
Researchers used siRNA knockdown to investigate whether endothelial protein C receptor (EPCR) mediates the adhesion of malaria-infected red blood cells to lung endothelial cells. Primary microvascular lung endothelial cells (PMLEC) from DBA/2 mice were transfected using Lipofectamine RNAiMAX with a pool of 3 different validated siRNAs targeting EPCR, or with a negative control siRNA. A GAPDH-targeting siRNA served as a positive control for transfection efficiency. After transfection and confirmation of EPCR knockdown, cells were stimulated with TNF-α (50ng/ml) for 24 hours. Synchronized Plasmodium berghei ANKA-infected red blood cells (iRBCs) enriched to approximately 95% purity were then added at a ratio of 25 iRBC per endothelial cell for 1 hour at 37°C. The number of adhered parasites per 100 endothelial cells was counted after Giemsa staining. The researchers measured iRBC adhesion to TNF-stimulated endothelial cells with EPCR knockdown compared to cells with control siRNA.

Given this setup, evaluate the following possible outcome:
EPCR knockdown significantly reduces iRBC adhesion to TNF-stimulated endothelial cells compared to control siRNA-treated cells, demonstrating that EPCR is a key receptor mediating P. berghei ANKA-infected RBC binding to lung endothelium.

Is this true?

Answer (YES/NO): YES